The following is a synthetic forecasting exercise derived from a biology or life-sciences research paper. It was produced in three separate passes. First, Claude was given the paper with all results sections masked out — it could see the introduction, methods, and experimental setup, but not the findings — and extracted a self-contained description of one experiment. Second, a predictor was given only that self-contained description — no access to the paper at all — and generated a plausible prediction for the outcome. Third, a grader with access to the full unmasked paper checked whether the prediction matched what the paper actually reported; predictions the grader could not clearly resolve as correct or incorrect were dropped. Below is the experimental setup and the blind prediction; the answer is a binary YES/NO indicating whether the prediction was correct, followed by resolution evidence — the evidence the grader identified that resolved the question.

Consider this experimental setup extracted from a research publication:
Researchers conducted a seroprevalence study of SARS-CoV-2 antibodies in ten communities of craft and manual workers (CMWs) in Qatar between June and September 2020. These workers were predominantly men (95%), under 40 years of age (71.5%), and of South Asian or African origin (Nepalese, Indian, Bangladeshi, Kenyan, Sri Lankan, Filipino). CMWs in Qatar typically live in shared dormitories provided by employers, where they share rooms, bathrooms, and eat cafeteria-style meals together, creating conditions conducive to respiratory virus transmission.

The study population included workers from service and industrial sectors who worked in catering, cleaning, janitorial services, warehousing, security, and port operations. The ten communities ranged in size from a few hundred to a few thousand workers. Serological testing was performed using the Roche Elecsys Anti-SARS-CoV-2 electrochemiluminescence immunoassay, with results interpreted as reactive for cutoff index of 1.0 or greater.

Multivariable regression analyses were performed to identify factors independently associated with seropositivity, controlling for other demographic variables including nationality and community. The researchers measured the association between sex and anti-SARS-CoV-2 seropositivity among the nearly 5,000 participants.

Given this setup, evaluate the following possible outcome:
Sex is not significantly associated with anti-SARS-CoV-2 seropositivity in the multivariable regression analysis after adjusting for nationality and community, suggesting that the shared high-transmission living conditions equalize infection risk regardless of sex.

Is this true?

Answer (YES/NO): NO